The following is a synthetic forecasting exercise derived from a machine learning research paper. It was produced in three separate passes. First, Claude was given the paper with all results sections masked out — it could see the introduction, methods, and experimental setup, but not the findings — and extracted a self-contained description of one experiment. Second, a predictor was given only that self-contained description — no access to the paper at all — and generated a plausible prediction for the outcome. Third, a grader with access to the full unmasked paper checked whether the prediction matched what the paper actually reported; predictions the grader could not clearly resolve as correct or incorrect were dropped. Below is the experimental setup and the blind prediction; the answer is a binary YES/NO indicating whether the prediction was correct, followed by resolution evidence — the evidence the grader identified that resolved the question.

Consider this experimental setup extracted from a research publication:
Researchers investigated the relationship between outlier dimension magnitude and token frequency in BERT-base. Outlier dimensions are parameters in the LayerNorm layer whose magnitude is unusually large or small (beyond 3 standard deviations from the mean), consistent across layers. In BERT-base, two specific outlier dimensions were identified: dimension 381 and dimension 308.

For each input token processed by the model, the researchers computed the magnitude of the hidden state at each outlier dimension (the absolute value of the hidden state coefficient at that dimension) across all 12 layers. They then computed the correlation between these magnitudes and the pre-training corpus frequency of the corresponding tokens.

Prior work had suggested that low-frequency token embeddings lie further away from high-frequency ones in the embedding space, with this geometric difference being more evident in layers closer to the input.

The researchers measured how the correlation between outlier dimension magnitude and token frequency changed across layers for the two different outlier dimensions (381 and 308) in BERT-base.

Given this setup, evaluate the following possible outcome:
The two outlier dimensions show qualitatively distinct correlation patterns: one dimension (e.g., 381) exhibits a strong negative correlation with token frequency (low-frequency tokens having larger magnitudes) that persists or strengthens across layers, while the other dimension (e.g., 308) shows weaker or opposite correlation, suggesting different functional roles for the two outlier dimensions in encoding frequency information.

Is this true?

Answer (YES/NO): NO